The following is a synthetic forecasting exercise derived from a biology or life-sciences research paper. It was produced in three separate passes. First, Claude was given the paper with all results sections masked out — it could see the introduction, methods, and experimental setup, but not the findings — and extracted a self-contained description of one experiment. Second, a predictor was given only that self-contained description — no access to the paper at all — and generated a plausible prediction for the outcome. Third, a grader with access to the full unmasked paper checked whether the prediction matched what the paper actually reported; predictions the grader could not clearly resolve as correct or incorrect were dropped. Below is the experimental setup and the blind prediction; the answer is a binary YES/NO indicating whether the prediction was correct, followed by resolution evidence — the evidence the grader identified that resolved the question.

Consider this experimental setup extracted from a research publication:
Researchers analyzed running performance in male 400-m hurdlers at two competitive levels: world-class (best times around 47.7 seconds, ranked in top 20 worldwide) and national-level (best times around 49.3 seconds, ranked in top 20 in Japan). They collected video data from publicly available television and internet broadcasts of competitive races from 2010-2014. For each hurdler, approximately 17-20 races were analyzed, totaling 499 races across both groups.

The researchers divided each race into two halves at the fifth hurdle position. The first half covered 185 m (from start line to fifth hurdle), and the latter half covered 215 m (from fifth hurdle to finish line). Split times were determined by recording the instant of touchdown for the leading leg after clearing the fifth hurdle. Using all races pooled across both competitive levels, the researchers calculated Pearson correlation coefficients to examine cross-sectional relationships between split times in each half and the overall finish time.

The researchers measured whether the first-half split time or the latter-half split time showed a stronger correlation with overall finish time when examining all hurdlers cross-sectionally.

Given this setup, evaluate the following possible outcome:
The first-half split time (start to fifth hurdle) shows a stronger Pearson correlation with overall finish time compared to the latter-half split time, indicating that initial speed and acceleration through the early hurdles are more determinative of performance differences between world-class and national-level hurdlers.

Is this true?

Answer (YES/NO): NO